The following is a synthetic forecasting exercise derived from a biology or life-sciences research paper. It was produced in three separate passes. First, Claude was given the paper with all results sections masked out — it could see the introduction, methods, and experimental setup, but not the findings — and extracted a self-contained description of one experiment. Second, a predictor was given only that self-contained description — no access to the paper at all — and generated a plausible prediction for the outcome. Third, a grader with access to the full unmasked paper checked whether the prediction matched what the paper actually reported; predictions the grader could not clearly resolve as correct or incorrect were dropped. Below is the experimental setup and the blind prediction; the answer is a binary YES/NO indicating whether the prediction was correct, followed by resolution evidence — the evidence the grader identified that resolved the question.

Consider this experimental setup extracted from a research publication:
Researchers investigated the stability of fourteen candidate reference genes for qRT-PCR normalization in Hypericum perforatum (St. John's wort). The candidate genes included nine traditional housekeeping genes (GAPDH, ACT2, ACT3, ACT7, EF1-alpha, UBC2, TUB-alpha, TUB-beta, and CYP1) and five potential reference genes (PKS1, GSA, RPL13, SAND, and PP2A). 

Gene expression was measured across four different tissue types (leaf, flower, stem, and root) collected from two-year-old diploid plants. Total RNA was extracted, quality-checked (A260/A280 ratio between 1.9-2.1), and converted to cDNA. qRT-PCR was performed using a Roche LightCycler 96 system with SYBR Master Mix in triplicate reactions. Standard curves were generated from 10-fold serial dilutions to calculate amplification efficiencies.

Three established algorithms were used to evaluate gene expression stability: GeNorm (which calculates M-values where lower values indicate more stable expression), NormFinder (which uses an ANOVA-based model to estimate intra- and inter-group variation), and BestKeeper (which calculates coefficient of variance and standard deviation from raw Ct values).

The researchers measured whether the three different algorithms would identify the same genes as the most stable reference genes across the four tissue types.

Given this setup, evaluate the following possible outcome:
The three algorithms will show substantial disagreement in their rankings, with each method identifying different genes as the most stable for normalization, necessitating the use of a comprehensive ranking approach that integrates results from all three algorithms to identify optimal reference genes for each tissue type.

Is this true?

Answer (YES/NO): NO